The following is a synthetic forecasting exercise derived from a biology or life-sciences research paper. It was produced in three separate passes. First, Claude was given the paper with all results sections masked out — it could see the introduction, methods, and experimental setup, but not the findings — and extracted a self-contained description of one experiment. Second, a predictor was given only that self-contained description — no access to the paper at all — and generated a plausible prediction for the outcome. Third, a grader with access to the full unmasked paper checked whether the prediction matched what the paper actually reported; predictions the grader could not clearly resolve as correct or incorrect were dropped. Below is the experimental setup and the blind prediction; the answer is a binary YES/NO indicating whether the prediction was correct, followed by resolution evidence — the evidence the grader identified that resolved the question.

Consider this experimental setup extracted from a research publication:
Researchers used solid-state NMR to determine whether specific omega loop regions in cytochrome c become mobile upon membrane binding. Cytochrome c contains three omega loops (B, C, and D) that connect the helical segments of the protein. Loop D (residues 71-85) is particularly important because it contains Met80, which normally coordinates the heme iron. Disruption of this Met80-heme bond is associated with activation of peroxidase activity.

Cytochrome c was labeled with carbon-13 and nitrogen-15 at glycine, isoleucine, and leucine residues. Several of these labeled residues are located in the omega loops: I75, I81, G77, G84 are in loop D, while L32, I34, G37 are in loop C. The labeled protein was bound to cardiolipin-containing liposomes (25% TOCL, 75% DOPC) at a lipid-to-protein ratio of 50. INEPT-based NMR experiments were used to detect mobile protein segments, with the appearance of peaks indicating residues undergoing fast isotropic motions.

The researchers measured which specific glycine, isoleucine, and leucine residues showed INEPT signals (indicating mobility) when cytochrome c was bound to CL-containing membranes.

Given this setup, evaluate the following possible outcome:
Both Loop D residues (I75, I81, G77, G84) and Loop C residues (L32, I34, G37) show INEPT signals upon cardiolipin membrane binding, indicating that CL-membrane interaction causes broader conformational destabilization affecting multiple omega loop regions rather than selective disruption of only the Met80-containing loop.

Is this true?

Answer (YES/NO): NO